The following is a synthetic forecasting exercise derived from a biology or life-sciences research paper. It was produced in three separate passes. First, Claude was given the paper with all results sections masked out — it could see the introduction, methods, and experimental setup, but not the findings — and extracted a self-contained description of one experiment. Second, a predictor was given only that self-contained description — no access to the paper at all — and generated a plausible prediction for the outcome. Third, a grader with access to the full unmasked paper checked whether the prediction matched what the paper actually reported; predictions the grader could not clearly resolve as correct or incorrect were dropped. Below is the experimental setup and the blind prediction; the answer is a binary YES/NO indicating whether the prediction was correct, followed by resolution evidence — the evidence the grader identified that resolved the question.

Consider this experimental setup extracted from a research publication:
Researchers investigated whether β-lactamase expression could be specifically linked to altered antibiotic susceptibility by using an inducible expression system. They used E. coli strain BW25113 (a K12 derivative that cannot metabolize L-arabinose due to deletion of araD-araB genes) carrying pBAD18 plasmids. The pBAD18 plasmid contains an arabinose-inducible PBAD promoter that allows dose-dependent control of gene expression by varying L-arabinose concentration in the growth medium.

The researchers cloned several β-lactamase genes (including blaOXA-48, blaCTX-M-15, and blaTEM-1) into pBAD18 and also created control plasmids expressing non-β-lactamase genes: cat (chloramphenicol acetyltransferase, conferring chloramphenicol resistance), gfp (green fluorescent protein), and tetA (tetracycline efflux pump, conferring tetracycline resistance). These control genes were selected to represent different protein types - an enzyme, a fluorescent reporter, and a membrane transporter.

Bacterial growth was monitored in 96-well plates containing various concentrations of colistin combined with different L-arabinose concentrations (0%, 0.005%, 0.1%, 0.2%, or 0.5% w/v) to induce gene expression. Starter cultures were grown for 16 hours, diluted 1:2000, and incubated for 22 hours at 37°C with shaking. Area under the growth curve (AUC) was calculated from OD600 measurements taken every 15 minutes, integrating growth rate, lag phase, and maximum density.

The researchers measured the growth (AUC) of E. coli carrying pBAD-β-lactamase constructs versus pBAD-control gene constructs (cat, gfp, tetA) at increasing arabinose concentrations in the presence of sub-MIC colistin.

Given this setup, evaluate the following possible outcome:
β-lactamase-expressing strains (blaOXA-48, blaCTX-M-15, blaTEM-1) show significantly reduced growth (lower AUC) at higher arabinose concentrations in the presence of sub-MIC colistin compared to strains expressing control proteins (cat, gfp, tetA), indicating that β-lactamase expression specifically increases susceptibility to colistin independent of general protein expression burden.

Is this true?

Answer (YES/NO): NO